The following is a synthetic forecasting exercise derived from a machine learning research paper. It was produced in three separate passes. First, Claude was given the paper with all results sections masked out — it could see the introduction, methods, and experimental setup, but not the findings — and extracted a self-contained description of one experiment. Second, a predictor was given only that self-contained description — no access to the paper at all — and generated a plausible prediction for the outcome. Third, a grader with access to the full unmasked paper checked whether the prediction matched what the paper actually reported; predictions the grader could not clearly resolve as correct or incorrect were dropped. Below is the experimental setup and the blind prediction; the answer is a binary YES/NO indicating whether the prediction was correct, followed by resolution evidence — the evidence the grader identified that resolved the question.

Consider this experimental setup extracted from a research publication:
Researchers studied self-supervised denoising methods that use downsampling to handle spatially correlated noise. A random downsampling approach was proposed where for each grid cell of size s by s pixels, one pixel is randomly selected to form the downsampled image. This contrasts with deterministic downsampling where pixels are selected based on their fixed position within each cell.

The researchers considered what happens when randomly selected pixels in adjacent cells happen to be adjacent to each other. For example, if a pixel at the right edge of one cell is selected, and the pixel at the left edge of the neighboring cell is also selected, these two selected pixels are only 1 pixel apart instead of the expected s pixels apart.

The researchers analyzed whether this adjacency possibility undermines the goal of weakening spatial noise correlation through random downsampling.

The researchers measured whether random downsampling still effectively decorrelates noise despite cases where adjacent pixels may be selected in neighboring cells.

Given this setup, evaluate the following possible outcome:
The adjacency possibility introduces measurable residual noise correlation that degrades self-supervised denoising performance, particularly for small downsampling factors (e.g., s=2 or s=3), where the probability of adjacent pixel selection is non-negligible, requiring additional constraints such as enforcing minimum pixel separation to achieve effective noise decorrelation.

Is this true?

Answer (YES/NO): NO